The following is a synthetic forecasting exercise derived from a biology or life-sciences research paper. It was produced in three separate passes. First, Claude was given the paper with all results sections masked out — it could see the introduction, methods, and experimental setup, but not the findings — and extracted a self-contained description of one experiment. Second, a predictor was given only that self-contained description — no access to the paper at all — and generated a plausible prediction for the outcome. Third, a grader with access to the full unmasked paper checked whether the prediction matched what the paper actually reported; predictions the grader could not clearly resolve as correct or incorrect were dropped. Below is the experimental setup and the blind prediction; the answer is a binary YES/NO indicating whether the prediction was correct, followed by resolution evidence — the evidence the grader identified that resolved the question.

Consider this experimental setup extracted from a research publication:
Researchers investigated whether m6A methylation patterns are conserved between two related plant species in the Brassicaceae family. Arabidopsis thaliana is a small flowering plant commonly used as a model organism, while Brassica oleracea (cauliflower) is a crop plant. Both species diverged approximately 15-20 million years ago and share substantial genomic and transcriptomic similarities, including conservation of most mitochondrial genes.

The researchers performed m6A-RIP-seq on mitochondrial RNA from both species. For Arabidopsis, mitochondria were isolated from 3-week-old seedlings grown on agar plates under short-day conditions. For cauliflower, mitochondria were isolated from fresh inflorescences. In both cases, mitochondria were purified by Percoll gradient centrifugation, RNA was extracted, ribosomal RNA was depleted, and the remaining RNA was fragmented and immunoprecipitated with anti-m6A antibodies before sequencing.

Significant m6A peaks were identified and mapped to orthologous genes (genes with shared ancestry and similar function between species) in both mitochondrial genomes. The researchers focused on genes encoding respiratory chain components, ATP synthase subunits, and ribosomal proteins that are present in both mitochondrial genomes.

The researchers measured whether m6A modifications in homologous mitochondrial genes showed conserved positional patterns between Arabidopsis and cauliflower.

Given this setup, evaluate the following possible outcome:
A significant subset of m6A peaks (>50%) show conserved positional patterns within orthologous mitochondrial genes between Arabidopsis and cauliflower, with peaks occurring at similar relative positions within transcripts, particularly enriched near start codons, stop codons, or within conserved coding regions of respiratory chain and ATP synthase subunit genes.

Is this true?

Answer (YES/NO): NO